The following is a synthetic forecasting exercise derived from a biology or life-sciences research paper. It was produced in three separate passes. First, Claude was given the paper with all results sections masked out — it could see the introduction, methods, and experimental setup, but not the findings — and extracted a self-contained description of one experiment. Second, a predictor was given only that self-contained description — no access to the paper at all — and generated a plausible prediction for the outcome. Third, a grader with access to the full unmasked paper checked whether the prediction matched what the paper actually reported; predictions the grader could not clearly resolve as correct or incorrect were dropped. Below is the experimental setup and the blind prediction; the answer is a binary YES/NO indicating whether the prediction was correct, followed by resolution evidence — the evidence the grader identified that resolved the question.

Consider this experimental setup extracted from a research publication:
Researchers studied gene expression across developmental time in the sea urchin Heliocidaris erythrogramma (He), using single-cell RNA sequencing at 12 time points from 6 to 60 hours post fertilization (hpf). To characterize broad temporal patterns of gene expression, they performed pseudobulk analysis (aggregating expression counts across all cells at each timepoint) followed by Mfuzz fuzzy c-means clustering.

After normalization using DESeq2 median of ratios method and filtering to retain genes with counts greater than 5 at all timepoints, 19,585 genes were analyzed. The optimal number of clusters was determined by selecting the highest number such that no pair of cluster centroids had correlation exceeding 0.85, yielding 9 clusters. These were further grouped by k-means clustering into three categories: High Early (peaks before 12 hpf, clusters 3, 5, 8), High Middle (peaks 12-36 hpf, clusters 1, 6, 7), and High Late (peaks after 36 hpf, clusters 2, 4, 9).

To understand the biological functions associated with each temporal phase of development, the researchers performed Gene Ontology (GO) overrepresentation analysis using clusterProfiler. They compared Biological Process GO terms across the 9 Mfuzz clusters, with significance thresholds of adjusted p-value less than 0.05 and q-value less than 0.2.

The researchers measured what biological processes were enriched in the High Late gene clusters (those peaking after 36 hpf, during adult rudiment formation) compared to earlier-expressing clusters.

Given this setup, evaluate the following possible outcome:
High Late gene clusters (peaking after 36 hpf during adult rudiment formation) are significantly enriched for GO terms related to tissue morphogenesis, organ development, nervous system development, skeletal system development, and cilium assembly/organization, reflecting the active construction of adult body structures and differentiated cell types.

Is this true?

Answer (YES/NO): NO